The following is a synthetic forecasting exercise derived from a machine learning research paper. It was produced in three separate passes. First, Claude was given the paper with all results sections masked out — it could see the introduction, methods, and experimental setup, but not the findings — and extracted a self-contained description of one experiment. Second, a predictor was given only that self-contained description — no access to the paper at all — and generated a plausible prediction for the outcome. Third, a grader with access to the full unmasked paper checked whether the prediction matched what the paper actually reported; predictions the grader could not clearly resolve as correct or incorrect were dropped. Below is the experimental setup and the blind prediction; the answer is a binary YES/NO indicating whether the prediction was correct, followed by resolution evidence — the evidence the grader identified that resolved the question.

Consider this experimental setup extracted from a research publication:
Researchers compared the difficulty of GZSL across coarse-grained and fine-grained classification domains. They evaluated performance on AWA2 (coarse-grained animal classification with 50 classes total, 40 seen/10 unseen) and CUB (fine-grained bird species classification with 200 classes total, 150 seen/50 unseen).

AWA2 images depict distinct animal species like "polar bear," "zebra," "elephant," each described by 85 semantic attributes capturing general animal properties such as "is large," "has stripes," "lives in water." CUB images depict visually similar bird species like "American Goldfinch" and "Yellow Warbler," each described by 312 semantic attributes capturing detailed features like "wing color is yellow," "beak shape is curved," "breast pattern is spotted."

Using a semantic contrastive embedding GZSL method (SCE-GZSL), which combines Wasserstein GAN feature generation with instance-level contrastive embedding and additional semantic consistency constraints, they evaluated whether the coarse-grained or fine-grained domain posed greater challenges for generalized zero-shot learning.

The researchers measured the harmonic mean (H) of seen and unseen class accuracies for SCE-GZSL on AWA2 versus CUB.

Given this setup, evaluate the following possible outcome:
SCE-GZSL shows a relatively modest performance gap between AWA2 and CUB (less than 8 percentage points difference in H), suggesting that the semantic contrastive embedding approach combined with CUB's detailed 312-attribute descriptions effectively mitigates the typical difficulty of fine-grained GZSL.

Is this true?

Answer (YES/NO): YES